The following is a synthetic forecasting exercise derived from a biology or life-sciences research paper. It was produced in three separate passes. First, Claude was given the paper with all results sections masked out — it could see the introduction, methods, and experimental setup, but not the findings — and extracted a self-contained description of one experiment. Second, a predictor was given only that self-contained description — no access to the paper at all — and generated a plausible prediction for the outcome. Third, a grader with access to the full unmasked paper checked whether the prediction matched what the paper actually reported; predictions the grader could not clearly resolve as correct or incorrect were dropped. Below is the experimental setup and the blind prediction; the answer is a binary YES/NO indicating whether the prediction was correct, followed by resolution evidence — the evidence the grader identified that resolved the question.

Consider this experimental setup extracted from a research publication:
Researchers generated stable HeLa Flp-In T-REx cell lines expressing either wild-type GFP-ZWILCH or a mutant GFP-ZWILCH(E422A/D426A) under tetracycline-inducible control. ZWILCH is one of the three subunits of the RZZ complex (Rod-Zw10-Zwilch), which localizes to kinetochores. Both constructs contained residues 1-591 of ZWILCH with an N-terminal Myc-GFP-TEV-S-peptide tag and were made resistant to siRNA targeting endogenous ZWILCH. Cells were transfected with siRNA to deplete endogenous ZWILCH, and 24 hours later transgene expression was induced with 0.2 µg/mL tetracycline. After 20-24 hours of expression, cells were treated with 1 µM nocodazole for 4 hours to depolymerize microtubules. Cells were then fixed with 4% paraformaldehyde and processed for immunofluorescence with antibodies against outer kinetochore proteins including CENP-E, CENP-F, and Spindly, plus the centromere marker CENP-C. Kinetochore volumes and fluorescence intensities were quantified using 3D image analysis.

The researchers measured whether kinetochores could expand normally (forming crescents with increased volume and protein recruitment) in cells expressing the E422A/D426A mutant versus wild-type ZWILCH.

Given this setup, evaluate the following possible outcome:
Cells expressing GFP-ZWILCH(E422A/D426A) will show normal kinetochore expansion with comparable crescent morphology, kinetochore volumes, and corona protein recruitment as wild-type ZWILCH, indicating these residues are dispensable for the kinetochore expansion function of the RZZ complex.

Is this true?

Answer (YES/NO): NO